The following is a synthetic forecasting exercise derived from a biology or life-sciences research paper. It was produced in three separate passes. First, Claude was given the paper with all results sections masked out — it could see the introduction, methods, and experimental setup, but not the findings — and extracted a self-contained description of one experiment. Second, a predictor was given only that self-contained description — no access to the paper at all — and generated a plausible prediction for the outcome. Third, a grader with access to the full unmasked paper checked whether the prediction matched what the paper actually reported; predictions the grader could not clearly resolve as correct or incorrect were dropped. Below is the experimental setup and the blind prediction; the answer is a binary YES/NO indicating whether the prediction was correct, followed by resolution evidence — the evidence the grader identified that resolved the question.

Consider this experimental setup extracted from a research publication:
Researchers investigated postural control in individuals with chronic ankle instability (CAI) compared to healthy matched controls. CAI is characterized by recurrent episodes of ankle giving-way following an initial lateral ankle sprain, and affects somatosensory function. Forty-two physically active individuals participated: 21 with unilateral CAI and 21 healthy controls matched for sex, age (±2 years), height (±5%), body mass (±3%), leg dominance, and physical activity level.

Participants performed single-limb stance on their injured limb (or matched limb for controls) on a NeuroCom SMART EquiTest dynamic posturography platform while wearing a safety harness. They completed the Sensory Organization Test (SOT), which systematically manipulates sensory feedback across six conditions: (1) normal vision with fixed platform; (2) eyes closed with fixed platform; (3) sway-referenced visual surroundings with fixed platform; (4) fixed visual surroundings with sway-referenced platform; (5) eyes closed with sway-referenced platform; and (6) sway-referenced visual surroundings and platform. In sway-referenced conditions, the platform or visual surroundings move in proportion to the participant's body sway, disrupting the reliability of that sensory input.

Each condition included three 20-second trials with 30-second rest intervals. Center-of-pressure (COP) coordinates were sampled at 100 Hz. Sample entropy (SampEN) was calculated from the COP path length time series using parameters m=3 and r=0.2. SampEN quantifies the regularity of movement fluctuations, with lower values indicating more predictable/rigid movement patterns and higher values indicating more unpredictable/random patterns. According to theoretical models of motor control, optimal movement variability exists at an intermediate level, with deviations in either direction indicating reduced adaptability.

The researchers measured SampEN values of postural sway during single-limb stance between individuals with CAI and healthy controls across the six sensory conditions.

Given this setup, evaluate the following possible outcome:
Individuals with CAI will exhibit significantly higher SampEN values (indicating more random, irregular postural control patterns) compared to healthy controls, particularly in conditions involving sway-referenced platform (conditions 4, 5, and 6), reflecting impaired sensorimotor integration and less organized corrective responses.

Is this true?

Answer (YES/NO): NO